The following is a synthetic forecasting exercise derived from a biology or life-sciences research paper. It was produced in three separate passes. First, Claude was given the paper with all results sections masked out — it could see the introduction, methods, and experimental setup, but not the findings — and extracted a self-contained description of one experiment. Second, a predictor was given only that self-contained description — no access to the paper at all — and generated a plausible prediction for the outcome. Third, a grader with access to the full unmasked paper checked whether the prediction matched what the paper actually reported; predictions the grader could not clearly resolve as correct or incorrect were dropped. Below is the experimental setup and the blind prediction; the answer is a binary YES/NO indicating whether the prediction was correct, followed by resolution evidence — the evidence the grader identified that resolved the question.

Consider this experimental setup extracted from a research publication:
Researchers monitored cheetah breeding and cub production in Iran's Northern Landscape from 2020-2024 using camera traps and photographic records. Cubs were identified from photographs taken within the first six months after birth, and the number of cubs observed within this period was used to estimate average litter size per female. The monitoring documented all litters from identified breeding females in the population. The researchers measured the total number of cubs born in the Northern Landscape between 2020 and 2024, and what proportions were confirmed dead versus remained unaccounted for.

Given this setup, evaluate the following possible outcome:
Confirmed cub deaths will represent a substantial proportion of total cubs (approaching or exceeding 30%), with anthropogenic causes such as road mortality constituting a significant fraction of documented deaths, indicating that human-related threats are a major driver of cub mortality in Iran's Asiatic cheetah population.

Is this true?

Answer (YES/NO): NO